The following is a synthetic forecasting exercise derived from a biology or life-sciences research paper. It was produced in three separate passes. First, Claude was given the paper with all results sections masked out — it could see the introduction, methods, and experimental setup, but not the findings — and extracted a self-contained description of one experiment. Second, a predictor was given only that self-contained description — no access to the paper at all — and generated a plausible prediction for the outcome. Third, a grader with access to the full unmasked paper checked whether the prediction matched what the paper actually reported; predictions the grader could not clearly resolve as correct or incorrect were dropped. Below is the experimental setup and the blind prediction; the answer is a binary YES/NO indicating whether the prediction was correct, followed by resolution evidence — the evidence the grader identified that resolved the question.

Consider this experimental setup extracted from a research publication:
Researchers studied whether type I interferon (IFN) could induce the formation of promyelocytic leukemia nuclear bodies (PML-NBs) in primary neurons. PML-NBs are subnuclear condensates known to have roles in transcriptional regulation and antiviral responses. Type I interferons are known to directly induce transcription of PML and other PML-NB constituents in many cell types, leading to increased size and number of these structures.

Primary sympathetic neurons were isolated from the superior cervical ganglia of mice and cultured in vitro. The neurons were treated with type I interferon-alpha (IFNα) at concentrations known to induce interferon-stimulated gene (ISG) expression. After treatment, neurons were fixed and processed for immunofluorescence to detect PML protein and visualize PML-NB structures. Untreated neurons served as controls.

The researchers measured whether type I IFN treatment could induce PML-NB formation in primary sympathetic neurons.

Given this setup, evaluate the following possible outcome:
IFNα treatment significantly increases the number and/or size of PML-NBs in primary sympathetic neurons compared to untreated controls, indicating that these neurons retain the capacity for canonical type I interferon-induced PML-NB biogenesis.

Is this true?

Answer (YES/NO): YES